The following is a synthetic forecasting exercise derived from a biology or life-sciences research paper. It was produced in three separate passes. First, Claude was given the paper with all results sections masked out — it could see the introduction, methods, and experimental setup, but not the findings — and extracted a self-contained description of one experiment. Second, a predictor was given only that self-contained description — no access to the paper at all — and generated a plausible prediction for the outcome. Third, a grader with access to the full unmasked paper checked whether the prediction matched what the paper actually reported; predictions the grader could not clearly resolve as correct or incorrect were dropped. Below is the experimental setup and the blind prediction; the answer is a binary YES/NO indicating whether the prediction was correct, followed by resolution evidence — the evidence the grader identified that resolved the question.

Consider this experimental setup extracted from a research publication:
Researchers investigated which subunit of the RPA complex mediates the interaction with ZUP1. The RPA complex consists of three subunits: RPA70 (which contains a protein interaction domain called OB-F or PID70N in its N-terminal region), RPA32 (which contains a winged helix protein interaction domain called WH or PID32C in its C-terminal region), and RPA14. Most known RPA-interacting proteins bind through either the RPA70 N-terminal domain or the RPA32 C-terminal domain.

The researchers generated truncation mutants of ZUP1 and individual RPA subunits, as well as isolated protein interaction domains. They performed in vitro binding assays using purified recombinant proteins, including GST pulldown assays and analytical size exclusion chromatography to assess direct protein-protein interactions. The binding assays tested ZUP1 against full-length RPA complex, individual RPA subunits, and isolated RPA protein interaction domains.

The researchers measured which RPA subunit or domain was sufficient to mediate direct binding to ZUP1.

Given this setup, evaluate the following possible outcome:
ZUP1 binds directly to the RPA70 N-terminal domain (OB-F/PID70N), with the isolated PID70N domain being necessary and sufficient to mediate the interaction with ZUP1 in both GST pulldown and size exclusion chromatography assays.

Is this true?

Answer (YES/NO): NO